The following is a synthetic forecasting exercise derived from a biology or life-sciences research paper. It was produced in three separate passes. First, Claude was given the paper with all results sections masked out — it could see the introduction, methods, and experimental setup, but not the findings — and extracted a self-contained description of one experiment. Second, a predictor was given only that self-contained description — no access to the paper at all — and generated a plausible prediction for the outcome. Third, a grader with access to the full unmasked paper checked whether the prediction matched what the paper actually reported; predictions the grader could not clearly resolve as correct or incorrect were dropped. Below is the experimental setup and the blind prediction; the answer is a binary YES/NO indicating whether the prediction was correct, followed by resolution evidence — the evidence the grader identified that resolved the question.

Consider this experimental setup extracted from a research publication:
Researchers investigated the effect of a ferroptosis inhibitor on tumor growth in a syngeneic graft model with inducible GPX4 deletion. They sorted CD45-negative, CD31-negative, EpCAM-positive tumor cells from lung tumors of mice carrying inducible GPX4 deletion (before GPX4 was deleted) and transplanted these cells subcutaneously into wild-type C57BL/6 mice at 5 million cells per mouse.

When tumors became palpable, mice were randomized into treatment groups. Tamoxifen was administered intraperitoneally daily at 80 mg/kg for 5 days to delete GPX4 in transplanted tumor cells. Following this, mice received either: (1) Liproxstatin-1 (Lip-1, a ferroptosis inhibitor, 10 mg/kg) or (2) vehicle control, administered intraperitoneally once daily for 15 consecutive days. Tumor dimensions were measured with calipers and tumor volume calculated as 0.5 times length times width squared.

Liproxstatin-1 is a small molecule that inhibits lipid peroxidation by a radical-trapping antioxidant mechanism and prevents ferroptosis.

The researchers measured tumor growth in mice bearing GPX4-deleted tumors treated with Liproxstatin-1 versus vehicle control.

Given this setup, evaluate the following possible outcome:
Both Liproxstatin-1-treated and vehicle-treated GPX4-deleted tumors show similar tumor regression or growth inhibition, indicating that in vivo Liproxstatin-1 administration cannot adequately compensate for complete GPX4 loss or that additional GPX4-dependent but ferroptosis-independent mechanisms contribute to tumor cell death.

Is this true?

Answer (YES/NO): NO